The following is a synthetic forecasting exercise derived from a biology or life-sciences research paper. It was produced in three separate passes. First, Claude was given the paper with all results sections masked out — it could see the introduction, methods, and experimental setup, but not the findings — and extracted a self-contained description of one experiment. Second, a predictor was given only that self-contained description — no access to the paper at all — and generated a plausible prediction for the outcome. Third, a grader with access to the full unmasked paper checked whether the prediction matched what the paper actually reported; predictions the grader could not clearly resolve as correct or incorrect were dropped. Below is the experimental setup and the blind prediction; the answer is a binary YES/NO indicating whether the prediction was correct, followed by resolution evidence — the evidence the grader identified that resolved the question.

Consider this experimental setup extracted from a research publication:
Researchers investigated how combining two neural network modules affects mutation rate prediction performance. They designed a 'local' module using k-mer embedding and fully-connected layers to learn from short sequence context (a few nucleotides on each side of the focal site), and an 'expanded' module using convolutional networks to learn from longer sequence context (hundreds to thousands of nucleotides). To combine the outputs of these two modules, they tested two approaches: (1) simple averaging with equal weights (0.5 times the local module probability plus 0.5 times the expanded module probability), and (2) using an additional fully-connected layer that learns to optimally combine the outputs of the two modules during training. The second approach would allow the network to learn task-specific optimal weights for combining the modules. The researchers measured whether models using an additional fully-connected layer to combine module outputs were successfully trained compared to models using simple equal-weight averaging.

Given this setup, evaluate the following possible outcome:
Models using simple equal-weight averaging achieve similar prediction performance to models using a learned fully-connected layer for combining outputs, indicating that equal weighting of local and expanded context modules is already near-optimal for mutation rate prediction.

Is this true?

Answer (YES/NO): NO